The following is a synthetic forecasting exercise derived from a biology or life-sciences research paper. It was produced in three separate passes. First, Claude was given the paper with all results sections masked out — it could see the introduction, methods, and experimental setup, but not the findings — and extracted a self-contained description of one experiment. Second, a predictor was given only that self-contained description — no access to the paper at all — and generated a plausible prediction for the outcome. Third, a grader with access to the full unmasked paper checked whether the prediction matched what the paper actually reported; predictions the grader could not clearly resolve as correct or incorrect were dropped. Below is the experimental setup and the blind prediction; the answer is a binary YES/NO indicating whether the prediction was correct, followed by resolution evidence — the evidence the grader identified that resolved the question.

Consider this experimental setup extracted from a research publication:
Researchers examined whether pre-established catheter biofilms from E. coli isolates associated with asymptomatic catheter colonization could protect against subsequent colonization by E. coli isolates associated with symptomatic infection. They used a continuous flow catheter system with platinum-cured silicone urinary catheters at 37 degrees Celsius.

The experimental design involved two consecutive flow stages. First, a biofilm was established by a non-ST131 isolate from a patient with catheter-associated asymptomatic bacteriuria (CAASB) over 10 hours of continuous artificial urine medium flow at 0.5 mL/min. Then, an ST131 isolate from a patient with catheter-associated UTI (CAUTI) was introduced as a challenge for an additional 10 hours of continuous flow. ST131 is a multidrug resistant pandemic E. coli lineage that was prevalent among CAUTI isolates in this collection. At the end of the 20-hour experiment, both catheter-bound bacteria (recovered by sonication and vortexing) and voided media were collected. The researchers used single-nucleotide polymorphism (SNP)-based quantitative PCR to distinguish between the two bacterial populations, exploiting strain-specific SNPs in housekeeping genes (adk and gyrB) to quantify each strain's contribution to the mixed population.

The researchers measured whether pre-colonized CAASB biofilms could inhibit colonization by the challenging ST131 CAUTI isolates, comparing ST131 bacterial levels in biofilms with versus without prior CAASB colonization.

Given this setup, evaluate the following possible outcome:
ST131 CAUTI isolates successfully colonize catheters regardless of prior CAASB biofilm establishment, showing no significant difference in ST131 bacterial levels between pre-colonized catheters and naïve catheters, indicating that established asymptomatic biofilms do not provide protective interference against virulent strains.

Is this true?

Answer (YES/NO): NO